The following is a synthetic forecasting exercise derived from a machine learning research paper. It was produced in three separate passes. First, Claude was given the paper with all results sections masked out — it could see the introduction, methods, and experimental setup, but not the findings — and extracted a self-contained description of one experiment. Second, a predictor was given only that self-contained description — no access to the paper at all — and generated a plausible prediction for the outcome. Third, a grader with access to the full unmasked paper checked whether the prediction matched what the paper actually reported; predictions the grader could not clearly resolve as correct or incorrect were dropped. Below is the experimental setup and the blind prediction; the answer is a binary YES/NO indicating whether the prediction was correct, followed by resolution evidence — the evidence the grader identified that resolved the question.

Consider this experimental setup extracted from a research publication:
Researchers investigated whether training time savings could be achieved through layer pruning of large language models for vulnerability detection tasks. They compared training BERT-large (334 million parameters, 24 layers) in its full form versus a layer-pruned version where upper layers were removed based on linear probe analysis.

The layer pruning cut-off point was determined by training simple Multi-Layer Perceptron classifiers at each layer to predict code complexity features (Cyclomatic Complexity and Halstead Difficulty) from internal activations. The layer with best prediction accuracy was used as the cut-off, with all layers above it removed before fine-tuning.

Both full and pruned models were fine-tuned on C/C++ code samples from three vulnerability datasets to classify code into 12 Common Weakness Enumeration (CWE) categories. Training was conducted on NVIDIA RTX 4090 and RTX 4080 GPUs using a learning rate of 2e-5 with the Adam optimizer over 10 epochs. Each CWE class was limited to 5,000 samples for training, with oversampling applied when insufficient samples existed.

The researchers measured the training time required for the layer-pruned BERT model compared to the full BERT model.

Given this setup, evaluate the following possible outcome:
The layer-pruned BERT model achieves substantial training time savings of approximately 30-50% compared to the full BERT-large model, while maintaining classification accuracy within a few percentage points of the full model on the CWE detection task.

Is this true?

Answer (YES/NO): NO